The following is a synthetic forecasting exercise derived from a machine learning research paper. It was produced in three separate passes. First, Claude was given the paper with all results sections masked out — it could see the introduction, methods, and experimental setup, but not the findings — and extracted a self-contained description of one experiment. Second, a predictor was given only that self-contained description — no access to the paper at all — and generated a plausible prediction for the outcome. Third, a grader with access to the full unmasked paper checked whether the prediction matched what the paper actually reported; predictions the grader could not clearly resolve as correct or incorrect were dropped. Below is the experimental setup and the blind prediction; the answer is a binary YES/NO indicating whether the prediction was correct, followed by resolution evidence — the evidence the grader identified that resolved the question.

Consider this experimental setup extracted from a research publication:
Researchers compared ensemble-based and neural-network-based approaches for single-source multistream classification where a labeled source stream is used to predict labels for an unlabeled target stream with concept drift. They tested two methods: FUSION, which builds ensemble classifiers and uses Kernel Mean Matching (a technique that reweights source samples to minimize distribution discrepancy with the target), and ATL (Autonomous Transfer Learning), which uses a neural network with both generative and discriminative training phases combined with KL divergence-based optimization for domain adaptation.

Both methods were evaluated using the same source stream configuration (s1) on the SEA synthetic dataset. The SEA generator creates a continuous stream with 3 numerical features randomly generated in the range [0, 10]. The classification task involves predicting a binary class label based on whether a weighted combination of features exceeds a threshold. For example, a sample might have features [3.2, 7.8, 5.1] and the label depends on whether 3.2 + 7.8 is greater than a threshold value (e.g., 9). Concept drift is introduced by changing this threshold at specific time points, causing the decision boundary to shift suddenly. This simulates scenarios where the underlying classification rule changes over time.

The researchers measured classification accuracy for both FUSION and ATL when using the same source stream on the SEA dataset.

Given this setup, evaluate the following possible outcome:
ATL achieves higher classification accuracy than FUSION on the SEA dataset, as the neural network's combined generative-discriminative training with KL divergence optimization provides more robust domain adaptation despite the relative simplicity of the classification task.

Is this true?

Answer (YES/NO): YES